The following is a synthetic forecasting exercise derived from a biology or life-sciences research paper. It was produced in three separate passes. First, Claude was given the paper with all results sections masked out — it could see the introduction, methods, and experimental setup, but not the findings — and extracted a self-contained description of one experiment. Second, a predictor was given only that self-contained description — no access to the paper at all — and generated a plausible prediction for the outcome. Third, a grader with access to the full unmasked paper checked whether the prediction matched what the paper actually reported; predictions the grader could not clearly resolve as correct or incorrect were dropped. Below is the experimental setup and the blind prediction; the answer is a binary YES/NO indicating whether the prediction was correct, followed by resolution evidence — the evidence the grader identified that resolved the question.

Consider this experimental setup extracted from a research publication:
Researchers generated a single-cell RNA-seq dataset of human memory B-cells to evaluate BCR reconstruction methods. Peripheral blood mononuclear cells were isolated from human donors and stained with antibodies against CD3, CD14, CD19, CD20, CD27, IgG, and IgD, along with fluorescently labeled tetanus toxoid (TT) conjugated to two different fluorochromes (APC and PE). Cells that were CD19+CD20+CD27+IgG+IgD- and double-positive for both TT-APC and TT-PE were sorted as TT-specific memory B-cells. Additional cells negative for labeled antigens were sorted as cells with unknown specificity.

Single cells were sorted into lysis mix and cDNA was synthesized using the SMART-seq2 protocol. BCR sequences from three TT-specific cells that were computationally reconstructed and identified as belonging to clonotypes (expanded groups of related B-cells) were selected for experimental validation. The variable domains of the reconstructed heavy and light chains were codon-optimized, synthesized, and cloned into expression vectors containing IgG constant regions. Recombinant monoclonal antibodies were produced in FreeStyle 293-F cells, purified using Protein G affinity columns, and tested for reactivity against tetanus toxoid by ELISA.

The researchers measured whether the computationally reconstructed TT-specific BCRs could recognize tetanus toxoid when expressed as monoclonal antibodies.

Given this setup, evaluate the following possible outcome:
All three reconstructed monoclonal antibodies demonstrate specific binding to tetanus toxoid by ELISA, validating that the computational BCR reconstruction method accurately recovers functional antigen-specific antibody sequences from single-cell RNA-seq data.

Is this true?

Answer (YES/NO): YES